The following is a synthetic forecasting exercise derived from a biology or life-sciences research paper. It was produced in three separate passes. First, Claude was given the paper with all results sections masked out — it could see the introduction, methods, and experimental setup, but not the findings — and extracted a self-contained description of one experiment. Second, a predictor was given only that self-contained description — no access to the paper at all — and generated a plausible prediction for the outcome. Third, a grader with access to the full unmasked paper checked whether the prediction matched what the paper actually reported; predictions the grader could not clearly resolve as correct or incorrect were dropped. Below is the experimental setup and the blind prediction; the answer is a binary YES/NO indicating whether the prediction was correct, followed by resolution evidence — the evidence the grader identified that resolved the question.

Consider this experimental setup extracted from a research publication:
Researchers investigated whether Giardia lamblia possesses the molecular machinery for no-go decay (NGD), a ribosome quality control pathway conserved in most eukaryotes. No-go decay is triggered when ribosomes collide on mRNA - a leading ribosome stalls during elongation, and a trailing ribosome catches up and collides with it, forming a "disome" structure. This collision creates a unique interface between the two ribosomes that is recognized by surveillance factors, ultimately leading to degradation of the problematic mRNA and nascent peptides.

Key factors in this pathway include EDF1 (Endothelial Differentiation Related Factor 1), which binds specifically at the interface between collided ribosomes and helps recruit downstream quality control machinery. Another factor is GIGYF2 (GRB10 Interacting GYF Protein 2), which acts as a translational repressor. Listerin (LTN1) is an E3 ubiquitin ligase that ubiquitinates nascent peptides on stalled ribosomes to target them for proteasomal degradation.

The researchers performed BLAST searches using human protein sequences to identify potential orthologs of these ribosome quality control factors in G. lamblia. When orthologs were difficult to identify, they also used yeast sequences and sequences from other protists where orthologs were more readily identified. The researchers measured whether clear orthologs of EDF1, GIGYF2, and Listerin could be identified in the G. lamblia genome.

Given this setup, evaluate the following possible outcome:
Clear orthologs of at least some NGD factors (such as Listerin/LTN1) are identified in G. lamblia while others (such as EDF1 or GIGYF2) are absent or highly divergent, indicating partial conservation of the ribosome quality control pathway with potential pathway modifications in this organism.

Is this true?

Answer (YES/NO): NO